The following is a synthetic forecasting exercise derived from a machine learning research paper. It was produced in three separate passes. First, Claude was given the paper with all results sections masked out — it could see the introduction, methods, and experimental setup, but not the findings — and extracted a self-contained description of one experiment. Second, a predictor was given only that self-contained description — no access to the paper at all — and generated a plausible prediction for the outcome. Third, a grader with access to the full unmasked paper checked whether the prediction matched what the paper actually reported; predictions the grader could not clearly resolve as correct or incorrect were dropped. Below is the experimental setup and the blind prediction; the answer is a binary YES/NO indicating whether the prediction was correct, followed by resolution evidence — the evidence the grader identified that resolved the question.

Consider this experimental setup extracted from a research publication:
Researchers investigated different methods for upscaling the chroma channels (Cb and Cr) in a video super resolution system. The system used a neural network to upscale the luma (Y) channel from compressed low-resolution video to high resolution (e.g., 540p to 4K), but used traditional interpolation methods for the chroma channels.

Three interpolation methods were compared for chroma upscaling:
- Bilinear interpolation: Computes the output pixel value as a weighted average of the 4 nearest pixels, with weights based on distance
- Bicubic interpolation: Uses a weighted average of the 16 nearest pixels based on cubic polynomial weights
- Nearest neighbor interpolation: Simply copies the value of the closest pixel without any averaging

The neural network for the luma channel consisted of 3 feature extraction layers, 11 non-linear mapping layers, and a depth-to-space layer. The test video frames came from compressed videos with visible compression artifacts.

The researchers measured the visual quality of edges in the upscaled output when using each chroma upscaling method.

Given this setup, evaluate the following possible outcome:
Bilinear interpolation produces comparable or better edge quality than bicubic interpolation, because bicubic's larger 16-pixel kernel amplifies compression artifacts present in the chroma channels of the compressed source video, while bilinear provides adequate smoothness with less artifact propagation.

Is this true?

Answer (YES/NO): NO